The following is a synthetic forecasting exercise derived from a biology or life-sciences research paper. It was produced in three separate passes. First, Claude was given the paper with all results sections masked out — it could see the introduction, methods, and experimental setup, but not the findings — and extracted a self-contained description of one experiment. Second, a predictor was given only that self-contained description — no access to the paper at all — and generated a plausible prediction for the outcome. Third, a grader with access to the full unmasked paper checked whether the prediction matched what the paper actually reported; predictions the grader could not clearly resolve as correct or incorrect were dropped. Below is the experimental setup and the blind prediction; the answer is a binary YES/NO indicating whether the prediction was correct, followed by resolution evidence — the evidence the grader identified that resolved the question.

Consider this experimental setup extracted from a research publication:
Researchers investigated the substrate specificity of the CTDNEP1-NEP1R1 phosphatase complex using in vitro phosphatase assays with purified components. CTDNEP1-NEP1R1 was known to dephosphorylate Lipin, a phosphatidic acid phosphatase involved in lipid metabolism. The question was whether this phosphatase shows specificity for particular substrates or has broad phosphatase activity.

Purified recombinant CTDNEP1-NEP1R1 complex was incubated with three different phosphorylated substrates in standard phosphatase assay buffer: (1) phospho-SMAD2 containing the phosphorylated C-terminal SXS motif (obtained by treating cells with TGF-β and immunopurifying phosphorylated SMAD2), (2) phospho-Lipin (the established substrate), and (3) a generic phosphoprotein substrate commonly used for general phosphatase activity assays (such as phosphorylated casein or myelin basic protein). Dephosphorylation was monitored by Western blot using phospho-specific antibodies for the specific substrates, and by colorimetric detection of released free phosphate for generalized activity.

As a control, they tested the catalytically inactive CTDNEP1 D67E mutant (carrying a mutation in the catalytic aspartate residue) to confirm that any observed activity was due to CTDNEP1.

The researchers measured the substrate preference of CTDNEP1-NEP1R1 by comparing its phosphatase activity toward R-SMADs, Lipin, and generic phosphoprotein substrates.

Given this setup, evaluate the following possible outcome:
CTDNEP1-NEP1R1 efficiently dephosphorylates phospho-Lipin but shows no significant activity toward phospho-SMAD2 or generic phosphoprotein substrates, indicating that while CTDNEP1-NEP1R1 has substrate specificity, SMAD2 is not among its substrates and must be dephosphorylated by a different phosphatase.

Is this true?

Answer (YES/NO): NO